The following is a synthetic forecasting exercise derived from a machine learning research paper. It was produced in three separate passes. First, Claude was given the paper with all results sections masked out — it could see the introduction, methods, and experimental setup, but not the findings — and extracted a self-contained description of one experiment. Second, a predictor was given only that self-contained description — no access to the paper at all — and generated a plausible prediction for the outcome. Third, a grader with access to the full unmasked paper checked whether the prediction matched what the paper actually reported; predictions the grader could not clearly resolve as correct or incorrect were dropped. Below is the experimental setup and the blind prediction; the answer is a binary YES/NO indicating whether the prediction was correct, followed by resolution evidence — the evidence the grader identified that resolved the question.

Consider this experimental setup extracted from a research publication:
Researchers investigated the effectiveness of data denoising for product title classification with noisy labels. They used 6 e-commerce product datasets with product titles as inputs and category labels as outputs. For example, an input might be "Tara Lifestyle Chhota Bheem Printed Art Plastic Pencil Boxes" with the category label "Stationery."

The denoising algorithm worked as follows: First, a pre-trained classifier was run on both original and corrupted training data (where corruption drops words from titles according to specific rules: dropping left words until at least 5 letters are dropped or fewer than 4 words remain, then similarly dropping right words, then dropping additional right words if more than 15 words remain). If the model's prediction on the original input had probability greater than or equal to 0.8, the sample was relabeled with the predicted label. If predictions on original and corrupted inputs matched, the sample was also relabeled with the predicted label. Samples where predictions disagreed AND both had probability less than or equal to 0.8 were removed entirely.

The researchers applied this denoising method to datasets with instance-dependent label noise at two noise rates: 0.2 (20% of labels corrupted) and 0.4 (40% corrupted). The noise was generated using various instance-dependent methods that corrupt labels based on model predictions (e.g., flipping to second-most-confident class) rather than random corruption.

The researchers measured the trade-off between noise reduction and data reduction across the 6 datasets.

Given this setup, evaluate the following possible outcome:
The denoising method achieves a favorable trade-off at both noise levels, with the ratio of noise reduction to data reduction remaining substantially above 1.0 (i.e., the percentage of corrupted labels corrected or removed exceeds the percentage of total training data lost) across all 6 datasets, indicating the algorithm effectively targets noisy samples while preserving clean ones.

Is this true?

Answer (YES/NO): YES